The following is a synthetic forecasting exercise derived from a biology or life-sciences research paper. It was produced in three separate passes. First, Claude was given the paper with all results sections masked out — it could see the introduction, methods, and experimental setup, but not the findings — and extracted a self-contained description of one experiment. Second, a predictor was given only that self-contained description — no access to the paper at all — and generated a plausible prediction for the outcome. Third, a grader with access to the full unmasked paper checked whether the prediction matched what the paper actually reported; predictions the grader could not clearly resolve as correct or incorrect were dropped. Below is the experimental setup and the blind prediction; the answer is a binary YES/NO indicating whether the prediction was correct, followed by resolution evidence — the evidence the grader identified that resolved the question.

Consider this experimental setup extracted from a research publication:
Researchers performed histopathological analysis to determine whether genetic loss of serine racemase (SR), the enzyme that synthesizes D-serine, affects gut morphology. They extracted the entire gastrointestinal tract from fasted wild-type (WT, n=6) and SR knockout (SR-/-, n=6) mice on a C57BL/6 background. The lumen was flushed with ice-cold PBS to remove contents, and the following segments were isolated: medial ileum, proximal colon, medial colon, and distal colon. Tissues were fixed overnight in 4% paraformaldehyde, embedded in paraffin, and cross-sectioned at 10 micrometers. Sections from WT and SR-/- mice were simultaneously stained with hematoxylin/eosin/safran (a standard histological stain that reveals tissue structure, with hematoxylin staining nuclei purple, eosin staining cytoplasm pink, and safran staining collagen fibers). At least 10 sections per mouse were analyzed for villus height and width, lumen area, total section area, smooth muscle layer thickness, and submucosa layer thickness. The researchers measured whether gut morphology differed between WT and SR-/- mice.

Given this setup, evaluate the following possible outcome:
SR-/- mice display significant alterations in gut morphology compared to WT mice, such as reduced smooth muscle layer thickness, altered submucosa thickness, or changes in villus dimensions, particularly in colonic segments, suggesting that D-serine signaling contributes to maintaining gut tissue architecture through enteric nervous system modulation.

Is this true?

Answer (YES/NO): NO